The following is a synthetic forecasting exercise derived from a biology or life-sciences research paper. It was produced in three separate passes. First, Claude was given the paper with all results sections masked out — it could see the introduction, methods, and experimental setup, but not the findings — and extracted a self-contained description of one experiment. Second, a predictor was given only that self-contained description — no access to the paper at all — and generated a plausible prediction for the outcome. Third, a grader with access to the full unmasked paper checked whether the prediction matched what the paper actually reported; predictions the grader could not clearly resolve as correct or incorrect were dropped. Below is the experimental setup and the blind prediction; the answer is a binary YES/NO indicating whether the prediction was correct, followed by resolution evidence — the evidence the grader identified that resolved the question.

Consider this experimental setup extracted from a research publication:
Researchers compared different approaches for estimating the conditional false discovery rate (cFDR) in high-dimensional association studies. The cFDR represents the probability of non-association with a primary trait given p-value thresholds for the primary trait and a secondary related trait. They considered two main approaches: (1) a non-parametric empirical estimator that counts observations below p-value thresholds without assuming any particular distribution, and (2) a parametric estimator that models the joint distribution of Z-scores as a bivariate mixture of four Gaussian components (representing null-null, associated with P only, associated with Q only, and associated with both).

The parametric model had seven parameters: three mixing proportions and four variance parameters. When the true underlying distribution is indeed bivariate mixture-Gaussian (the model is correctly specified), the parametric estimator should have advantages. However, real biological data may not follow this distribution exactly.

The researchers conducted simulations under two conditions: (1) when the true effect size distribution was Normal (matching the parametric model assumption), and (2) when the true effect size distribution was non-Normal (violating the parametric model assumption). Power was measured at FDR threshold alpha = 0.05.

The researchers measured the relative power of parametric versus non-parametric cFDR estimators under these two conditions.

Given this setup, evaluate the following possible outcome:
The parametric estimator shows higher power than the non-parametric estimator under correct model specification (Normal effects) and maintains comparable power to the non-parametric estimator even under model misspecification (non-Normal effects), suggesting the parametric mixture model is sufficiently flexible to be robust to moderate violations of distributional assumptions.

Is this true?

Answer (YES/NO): NO